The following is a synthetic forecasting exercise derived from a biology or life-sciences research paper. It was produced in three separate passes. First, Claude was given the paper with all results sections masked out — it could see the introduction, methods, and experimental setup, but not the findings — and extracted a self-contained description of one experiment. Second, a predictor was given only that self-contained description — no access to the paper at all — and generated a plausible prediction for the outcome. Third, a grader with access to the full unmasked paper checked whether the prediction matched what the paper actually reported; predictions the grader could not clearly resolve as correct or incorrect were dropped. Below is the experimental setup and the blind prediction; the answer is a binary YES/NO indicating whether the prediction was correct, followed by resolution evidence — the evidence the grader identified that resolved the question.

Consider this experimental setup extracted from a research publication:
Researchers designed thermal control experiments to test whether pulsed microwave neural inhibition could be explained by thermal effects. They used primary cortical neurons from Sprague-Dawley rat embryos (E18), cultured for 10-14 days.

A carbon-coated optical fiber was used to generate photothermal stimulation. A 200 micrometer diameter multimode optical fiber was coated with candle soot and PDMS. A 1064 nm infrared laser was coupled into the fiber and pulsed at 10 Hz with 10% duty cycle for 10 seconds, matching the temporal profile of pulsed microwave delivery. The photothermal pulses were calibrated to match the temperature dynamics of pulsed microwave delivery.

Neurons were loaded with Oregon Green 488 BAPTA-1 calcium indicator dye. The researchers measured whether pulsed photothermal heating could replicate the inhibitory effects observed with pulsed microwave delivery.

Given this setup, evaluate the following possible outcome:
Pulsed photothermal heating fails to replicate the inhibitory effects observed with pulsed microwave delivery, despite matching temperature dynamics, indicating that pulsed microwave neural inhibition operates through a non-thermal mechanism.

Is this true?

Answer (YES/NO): YES